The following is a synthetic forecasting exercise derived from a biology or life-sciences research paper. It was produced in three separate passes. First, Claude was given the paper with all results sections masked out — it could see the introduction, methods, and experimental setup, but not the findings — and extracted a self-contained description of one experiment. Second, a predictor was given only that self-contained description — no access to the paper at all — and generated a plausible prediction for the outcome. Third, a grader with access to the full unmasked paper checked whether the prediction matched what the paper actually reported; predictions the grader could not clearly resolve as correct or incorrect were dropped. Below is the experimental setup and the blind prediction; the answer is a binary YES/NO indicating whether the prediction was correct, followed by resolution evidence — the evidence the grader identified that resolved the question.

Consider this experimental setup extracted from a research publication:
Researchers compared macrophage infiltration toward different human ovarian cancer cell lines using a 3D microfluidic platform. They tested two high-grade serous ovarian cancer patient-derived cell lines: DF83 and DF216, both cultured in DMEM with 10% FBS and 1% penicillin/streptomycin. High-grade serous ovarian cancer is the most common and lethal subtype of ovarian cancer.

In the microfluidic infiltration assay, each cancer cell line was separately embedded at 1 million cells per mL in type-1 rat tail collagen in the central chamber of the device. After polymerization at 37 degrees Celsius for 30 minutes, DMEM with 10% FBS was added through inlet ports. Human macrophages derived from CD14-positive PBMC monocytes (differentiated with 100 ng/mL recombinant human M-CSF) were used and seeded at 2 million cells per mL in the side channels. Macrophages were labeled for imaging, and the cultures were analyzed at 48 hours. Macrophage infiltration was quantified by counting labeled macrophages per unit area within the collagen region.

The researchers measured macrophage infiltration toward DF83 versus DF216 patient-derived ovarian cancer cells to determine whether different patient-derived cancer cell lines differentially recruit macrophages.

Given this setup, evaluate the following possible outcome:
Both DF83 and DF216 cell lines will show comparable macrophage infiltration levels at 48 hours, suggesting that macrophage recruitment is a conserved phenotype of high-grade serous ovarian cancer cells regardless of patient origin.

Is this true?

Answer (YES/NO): NO